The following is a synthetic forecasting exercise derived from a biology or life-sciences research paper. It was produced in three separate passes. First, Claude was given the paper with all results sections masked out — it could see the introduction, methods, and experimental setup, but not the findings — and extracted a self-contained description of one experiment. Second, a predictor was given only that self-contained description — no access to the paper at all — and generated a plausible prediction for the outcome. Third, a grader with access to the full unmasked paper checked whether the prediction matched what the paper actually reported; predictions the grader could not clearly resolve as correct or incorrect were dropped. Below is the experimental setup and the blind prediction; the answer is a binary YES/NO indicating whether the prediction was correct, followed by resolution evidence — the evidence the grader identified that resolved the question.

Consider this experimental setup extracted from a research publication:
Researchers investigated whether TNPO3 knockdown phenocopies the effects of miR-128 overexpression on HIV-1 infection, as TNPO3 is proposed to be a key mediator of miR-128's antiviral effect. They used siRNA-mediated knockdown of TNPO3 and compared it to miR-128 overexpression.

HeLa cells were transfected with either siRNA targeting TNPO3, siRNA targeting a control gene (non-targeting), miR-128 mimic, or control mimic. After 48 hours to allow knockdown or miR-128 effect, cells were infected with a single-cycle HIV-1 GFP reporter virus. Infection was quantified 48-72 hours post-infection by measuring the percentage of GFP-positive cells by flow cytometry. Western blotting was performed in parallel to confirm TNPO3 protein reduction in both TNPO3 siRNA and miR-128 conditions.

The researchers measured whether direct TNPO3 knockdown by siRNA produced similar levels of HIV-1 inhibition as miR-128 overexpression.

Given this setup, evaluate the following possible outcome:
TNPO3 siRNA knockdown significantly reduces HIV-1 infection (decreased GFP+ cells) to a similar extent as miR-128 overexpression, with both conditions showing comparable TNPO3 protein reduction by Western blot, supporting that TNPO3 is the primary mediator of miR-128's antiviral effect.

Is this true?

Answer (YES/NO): NO